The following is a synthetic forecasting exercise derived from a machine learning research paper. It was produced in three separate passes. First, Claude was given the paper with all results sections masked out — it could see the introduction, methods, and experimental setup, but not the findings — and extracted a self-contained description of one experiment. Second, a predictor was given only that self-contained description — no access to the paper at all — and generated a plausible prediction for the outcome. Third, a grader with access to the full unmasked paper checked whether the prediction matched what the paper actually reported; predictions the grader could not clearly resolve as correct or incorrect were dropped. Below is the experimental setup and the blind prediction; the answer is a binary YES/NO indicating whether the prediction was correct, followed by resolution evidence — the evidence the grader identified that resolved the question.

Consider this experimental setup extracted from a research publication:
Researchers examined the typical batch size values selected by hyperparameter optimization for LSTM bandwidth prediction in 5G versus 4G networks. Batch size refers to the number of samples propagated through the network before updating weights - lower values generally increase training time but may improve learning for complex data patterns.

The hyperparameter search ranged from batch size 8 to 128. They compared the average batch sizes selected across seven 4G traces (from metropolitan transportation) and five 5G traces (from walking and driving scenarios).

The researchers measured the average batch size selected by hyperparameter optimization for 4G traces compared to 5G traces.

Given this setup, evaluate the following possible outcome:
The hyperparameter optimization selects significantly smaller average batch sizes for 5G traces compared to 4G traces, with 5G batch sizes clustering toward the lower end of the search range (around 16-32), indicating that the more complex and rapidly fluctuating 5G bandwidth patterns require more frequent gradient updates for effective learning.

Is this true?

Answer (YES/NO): YES